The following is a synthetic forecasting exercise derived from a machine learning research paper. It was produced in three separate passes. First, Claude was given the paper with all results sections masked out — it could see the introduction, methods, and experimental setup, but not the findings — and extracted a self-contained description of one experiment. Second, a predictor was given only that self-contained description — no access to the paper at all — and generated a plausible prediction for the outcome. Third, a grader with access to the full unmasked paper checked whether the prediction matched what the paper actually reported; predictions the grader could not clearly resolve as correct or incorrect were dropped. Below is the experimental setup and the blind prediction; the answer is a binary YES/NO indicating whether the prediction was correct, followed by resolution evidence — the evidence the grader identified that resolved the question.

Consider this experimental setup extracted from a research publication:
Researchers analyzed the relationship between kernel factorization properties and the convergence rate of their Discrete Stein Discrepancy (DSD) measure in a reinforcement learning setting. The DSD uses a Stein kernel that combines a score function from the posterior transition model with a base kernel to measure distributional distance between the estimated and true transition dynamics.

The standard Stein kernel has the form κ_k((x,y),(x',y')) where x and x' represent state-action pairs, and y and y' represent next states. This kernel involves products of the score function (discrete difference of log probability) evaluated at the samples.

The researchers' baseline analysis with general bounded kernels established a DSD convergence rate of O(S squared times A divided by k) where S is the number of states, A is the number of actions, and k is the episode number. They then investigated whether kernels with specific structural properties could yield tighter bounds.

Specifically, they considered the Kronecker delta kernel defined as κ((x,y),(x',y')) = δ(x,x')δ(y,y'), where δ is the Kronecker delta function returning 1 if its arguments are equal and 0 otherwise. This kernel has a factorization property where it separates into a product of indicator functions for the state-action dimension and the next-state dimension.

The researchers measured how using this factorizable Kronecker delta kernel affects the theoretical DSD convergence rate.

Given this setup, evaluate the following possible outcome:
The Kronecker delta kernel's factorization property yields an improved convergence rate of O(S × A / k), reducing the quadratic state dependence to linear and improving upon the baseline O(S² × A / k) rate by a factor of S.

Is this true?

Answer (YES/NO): YES